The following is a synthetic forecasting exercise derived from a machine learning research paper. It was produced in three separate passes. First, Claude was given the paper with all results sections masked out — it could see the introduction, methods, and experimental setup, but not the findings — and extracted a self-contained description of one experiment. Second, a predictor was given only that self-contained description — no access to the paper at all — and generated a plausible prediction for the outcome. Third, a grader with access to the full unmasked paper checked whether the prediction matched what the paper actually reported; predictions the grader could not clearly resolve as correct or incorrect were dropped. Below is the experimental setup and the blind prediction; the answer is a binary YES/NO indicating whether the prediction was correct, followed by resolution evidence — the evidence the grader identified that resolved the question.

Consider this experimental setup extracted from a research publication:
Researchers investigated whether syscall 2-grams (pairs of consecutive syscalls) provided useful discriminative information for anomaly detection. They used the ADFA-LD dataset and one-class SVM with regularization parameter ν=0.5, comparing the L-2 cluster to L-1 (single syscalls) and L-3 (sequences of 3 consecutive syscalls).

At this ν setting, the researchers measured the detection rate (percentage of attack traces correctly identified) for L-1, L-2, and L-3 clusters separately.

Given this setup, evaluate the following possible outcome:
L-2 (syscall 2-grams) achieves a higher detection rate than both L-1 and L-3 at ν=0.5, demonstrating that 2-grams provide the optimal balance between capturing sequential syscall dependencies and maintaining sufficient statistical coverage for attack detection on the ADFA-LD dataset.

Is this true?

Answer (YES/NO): NO